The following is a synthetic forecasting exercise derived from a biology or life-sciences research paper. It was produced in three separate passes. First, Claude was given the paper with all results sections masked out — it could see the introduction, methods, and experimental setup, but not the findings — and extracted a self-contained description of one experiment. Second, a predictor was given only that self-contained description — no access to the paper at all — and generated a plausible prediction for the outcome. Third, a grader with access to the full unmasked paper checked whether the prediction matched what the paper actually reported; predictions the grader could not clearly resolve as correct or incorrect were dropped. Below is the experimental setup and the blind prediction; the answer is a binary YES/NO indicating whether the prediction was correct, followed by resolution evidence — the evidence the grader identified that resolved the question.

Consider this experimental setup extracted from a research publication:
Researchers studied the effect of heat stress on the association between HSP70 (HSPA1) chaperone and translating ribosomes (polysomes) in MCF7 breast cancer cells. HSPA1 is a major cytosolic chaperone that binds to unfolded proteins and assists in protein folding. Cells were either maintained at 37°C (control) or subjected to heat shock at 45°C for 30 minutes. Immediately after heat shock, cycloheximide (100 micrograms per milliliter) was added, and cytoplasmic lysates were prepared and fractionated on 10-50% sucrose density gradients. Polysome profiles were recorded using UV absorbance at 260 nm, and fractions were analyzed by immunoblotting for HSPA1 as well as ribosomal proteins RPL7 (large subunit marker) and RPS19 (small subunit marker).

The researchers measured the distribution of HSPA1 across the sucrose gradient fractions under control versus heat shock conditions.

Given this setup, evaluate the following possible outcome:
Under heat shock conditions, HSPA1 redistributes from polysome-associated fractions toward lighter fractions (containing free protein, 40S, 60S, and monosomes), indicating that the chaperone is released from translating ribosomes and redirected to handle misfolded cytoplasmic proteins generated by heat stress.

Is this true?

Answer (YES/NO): NO